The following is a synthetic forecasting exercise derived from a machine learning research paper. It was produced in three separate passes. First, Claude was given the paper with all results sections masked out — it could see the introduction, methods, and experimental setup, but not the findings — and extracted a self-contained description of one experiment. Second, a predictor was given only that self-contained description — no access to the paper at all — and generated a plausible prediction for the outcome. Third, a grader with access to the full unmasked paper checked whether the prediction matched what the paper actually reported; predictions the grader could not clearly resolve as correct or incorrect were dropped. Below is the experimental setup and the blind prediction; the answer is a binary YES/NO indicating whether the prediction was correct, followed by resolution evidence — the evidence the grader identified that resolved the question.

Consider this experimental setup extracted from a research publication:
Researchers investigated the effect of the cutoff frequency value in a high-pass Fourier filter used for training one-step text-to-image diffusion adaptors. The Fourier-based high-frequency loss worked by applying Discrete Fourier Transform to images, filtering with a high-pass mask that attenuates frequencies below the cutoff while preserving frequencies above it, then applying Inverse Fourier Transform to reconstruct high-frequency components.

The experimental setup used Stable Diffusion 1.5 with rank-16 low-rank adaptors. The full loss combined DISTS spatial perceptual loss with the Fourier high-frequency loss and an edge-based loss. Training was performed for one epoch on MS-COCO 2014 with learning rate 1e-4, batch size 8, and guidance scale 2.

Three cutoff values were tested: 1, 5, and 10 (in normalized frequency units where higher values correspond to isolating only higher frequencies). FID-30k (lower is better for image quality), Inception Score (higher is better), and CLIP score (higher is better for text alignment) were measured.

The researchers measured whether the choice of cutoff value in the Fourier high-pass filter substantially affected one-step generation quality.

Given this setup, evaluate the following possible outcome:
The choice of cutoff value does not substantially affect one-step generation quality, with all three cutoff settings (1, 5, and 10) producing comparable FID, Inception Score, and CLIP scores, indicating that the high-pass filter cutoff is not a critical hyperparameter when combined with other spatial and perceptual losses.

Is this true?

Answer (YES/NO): NO